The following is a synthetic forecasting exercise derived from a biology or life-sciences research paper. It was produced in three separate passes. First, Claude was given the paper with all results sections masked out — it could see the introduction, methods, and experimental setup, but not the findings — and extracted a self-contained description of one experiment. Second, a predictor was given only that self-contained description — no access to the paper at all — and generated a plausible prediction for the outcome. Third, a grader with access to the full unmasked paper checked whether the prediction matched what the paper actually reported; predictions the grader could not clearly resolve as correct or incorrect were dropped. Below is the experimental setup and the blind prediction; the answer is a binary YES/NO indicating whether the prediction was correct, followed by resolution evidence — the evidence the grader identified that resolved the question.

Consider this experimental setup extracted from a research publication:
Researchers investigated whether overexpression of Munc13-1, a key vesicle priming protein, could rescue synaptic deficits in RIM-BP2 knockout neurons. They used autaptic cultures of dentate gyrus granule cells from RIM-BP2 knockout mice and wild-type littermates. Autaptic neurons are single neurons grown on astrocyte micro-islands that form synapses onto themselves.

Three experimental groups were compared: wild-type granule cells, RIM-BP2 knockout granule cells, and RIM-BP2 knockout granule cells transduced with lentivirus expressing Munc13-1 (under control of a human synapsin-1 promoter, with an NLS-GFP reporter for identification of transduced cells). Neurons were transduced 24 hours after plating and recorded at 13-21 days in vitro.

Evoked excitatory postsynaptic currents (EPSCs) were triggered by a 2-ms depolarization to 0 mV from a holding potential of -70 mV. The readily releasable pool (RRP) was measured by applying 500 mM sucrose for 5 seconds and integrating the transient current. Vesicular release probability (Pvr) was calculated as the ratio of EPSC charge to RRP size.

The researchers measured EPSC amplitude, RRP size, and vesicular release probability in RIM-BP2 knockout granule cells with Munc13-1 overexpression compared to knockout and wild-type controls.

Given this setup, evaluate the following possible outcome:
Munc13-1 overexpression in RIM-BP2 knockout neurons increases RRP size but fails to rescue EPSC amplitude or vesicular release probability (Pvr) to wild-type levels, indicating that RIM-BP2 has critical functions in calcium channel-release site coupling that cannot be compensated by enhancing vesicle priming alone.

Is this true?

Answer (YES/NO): NO